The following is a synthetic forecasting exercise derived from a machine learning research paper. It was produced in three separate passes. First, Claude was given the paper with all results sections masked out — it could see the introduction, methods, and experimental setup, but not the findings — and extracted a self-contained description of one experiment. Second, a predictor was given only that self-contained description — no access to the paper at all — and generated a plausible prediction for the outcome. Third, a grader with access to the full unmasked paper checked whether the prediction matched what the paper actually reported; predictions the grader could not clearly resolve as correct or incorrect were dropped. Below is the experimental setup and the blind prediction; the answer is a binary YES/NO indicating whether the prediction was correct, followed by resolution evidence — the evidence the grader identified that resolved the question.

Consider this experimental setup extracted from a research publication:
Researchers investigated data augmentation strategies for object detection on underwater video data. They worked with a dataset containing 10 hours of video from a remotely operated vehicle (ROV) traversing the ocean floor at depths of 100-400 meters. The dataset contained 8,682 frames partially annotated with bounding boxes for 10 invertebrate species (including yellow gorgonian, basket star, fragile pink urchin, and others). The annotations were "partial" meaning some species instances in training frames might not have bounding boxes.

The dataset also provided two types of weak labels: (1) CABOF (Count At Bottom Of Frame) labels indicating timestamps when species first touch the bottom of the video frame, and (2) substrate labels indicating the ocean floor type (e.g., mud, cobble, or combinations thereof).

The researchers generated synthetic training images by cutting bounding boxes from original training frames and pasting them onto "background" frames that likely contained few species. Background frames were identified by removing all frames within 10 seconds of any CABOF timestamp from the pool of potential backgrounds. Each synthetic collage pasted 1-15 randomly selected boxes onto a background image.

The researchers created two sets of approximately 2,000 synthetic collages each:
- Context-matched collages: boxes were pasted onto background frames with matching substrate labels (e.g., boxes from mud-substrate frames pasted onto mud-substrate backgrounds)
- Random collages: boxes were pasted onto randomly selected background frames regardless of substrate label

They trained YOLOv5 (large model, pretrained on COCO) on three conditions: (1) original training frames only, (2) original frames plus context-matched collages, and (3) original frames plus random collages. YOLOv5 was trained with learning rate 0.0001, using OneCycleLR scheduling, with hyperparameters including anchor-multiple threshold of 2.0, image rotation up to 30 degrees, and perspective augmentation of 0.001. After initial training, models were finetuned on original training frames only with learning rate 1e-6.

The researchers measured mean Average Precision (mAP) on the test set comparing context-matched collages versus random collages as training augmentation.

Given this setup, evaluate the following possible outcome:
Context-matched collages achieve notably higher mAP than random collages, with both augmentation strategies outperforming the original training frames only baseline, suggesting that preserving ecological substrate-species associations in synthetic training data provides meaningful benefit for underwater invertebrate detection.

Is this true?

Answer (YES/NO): NO